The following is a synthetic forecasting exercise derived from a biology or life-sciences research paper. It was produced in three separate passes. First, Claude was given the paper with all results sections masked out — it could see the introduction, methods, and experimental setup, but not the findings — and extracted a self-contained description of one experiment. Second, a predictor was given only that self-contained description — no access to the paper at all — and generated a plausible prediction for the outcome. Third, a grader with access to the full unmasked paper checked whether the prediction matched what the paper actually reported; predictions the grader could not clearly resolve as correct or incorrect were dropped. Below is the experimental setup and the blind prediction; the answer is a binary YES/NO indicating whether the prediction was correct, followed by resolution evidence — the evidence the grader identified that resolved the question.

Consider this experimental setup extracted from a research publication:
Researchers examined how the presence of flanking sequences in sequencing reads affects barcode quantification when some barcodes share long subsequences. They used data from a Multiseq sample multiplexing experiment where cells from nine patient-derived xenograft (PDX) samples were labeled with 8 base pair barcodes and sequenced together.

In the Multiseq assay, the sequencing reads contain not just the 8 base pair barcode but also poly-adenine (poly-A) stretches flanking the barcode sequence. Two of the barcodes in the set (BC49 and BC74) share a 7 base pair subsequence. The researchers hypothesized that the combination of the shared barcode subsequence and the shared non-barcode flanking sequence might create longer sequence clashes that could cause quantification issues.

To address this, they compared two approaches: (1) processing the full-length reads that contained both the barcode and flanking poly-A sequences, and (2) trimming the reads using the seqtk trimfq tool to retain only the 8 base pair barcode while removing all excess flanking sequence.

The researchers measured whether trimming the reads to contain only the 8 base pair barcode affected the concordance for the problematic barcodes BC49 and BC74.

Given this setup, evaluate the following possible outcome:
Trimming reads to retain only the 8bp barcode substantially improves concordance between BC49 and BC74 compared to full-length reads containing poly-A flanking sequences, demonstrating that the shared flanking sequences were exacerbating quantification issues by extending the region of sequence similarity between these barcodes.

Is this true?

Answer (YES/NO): YES